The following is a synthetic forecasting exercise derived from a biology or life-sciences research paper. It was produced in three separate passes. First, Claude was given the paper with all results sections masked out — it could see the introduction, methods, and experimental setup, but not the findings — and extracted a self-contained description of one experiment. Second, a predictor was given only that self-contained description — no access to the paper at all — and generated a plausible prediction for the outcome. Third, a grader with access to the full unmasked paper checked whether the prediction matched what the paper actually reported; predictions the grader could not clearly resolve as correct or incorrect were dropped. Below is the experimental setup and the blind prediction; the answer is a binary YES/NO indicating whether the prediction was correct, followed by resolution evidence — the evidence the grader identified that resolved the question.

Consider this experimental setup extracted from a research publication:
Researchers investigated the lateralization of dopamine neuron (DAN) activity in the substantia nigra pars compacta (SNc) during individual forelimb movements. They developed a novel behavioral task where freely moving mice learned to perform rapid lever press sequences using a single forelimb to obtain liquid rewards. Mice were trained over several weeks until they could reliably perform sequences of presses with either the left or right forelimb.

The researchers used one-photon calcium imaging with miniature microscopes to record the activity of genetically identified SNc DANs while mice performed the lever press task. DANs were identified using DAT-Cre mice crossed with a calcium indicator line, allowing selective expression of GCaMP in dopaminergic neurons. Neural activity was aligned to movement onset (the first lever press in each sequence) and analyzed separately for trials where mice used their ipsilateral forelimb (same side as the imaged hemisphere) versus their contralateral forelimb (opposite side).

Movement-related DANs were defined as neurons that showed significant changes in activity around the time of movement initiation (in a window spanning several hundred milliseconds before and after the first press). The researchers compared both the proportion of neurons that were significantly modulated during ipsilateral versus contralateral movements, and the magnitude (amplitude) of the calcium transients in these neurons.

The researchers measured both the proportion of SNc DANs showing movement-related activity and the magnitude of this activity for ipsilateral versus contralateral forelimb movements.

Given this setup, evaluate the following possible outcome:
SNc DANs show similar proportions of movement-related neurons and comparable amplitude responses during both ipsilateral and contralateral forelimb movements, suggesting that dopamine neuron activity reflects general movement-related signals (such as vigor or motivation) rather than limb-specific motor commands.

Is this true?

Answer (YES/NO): NO